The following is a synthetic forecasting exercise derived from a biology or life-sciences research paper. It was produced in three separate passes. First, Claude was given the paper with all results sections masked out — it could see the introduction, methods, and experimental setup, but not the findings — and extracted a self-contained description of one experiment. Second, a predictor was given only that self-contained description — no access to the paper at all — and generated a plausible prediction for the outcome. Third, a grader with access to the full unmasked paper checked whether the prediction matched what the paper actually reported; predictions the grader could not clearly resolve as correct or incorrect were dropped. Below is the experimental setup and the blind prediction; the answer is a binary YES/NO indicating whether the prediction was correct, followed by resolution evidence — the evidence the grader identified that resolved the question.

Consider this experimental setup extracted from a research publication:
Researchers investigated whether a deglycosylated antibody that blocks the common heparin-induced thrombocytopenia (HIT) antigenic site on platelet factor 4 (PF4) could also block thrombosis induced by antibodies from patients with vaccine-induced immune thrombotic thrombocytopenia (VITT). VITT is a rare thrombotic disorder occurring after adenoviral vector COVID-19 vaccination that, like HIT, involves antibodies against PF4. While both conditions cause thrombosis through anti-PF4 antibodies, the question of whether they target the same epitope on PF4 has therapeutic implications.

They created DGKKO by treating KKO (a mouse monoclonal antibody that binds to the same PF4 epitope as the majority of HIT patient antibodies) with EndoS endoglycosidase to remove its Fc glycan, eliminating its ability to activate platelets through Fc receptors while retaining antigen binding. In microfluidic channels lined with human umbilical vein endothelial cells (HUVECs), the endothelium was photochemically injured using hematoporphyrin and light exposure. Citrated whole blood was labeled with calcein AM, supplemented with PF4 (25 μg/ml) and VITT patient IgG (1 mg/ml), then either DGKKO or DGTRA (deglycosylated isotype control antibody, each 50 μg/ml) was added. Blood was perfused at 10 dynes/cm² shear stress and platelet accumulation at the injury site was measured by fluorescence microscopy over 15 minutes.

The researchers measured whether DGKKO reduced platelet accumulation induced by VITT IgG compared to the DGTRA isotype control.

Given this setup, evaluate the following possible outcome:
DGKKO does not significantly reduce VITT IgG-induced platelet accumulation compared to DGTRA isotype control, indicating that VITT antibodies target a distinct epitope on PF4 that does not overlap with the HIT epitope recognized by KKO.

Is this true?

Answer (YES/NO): YES